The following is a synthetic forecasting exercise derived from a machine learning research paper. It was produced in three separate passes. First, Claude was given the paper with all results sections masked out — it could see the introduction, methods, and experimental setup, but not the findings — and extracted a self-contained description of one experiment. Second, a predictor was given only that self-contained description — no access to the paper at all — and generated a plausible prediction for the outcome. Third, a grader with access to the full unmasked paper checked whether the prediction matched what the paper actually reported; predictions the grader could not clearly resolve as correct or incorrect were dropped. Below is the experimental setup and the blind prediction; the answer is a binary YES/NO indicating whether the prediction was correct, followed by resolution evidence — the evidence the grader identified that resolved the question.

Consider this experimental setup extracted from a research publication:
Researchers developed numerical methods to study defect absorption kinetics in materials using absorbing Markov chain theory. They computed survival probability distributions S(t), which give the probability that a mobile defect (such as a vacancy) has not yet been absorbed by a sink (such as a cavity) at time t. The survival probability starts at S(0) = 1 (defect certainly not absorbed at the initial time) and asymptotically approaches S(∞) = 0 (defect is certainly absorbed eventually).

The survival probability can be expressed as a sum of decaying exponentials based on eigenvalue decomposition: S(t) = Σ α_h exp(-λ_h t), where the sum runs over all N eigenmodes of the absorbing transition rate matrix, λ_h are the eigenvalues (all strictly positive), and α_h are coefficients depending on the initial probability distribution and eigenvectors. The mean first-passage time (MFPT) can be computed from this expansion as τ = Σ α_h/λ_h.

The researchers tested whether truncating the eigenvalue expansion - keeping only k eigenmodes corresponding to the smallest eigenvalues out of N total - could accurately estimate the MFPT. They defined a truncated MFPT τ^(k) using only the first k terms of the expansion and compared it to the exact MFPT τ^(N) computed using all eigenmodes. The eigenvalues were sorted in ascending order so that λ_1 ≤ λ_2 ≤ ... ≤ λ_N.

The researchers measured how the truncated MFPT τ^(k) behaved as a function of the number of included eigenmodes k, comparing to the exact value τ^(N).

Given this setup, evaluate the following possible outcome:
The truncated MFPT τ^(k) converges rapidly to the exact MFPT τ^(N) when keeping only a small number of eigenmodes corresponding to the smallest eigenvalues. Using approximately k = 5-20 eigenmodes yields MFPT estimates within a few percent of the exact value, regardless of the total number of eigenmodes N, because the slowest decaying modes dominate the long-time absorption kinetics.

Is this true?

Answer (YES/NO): NO